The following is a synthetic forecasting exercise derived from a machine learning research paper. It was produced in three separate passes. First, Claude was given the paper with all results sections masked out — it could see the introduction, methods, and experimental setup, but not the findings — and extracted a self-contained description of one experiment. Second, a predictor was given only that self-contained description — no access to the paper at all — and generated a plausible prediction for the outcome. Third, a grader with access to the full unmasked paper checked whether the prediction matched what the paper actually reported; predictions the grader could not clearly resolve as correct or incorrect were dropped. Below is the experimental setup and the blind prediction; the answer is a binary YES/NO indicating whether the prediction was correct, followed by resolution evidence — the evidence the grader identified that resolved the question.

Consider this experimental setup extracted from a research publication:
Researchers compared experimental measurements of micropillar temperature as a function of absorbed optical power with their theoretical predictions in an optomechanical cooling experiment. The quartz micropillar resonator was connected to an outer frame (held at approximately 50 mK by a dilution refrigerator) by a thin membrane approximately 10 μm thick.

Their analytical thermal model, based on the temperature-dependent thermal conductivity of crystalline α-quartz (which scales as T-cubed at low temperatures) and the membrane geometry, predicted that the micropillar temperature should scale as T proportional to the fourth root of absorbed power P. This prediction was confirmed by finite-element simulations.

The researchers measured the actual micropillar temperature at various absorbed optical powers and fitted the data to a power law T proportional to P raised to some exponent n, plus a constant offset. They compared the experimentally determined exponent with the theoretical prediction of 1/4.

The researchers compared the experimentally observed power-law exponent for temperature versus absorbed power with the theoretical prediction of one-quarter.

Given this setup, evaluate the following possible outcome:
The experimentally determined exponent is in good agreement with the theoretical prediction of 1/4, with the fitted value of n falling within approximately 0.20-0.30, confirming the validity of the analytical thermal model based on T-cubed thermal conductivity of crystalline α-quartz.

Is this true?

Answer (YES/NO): NO